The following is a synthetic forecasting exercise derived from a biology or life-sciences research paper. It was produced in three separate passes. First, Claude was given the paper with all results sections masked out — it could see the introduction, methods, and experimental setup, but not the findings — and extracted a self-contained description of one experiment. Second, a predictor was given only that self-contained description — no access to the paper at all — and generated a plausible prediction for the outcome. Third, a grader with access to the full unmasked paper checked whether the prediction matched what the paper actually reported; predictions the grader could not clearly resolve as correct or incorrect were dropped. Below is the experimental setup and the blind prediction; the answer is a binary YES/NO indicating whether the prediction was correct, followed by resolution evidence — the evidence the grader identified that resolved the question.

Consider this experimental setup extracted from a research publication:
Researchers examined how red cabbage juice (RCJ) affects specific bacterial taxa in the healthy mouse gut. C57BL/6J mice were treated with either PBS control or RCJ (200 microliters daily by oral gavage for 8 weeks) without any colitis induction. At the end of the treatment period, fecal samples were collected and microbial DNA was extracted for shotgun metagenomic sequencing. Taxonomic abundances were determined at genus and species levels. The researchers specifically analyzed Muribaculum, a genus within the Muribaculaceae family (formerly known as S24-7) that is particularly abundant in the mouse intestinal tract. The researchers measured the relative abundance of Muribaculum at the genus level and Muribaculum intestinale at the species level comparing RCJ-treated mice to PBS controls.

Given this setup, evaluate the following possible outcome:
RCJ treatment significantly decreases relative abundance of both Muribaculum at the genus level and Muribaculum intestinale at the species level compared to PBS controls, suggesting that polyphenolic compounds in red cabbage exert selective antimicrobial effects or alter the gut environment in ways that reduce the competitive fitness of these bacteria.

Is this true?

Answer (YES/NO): NO